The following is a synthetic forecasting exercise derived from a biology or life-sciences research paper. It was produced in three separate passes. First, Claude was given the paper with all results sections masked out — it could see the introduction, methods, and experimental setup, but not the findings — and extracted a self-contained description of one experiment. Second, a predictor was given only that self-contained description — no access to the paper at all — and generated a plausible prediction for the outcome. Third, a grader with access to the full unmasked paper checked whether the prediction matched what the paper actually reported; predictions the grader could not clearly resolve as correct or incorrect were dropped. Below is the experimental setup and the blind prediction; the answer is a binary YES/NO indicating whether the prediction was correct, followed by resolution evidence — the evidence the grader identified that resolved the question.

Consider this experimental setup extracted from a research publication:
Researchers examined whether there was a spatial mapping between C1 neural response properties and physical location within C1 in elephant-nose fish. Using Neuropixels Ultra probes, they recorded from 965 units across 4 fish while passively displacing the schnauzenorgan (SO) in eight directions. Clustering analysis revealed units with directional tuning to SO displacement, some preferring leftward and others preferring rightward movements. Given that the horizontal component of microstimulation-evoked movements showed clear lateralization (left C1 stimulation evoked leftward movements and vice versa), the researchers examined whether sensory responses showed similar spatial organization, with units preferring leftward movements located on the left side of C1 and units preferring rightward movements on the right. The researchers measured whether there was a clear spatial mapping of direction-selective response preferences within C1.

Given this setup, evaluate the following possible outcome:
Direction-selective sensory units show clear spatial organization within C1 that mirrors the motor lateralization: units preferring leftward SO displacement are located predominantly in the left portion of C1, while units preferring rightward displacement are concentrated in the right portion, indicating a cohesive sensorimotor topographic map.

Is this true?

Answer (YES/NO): NO